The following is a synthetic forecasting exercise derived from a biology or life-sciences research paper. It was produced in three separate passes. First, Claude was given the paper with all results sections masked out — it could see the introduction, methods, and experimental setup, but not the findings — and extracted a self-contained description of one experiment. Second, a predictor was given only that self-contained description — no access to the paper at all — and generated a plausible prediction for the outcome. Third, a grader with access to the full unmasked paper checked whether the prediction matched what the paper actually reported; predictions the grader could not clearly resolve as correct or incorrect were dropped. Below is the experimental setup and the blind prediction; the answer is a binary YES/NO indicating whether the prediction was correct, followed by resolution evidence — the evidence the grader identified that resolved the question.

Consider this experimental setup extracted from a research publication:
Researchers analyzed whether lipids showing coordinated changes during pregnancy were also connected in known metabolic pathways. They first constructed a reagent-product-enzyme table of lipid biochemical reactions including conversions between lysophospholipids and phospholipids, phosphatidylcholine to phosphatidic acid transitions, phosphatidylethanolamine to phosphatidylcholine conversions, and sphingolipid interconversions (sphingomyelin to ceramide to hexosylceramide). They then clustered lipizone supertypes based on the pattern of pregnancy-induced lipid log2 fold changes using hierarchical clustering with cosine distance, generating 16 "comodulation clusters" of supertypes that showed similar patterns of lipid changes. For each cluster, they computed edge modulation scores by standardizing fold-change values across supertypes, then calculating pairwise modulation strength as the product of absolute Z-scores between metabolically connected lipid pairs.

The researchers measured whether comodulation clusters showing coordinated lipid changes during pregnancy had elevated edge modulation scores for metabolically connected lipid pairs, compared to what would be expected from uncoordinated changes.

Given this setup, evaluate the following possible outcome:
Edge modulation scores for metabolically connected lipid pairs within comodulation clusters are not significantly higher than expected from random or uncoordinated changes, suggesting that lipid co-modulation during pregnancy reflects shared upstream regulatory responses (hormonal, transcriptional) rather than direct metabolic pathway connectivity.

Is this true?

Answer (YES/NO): NO